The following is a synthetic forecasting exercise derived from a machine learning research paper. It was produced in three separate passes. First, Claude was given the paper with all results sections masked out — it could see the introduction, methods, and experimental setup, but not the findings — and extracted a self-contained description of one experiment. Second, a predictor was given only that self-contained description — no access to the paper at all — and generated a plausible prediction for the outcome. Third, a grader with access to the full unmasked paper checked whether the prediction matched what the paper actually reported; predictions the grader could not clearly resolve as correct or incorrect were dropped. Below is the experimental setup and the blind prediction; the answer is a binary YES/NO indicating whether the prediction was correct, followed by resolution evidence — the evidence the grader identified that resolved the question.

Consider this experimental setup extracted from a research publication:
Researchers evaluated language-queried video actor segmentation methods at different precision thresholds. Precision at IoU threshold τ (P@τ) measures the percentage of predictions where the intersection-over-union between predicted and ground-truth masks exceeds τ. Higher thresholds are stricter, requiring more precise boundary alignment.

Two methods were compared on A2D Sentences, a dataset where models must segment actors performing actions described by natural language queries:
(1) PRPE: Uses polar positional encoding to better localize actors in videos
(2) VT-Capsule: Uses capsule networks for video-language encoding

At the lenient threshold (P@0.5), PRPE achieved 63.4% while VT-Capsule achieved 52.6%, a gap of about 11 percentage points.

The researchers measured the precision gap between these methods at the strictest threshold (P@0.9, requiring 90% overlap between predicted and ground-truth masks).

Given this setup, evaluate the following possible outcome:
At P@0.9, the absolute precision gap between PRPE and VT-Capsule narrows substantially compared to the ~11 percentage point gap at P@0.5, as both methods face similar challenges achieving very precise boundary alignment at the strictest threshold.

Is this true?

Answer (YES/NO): YES